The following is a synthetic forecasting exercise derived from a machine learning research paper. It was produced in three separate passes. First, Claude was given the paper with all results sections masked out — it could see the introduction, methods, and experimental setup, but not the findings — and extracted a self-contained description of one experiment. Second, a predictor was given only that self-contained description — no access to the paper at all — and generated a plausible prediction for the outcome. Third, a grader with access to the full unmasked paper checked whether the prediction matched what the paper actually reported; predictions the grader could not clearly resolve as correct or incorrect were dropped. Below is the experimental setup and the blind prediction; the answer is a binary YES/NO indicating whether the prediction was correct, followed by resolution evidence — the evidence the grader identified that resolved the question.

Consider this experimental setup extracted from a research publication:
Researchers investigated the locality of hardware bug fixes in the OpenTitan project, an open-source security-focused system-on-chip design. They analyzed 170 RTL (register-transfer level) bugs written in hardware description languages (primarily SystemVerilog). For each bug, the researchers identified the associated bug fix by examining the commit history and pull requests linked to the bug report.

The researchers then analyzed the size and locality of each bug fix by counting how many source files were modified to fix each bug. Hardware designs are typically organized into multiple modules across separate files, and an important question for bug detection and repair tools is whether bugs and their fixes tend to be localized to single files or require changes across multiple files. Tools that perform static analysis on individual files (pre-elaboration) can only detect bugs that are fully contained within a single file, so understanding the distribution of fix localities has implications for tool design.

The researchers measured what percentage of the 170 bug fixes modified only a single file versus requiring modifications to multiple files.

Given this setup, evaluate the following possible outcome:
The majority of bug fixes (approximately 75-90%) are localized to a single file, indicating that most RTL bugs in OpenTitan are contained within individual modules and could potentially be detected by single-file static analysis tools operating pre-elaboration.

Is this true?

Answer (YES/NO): NO